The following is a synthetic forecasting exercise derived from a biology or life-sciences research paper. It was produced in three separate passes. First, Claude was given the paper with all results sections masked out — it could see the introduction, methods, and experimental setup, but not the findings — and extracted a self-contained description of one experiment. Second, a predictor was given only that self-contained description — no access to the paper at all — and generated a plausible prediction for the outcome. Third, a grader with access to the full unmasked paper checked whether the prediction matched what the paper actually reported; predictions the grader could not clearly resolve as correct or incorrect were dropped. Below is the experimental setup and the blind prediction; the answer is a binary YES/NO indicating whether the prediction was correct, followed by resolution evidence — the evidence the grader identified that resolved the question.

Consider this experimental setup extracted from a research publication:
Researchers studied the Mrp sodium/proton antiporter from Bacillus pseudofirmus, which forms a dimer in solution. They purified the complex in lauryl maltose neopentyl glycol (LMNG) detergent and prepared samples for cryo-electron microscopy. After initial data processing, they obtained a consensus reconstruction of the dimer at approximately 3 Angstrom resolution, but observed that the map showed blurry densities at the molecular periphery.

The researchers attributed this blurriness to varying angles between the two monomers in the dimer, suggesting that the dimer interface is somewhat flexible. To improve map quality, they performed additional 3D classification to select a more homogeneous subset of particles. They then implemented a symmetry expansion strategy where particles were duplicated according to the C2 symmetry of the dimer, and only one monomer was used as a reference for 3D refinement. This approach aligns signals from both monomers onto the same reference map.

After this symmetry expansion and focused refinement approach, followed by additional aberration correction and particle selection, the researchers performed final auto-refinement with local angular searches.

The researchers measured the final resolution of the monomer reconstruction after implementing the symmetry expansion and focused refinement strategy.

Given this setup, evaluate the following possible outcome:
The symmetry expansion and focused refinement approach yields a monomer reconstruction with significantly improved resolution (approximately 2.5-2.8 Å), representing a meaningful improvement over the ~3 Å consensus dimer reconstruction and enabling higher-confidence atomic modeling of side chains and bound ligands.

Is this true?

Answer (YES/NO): NO